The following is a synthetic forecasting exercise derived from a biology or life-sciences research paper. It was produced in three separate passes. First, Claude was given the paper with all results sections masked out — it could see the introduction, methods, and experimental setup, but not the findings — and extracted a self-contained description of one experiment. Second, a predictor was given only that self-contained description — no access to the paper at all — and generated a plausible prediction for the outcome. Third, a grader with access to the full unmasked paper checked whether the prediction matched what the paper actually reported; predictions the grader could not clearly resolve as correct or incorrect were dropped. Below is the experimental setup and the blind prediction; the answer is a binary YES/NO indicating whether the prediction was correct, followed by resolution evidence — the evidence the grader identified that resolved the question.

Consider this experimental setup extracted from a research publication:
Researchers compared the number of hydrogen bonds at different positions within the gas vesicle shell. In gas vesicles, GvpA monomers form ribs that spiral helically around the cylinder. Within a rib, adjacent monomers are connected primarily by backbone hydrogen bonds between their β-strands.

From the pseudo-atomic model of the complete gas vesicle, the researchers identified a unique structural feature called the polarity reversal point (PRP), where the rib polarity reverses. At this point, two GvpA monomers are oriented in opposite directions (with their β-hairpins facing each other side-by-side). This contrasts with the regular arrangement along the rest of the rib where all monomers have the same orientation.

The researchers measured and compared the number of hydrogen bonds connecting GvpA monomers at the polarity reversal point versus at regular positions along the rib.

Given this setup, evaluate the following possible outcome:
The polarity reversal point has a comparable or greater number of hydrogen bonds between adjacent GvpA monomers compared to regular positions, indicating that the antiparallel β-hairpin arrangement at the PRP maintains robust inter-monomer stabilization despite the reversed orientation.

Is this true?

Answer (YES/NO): NO